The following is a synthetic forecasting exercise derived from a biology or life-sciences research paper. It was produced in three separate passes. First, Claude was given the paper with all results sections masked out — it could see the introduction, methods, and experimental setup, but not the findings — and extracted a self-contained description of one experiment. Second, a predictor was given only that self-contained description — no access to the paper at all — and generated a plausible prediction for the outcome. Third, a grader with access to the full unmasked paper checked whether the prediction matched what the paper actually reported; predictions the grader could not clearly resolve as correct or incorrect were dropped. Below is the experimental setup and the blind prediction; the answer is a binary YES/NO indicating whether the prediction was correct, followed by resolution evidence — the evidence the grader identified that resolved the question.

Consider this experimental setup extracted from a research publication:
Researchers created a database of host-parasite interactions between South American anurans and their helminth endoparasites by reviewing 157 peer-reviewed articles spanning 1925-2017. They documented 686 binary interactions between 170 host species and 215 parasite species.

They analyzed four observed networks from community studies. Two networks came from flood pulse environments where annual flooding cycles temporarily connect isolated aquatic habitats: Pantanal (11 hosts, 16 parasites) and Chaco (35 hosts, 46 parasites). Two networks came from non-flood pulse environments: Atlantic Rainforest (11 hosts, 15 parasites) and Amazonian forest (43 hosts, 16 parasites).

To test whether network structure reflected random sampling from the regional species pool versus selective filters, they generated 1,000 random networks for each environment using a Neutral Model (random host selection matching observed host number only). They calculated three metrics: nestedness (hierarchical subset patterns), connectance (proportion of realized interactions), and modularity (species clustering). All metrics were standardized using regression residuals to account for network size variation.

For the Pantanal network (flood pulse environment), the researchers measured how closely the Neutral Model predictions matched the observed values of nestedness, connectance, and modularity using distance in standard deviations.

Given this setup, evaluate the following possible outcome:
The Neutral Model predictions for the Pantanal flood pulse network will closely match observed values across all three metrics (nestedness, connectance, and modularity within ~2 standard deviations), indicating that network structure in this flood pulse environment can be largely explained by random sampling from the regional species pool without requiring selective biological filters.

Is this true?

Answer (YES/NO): NO